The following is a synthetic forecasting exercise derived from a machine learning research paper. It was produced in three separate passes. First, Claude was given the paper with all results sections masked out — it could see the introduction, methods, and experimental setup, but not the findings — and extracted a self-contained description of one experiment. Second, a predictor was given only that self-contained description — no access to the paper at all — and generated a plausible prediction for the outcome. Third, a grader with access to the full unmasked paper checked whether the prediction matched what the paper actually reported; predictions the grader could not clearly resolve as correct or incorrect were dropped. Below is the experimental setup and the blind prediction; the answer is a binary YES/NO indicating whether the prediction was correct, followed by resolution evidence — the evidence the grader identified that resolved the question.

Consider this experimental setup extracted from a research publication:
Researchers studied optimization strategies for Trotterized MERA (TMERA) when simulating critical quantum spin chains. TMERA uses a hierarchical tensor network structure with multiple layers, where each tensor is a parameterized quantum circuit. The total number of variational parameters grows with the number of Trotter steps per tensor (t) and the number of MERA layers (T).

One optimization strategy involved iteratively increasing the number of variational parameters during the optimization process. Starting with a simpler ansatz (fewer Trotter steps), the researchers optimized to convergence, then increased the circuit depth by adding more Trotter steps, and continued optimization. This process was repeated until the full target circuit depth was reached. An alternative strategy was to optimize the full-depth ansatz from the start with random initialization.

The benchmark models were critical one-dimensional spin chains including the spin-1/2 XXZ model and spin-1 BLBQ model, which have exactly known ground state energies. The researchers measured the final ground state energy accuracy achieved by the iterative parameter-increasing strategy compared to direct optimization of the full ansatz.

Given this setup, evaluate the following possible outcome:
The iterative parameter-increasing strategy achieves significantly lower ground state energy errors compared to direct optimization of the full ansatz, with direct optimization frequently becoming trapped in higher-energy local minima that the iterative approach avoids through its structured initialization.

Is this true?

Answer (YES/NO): YES